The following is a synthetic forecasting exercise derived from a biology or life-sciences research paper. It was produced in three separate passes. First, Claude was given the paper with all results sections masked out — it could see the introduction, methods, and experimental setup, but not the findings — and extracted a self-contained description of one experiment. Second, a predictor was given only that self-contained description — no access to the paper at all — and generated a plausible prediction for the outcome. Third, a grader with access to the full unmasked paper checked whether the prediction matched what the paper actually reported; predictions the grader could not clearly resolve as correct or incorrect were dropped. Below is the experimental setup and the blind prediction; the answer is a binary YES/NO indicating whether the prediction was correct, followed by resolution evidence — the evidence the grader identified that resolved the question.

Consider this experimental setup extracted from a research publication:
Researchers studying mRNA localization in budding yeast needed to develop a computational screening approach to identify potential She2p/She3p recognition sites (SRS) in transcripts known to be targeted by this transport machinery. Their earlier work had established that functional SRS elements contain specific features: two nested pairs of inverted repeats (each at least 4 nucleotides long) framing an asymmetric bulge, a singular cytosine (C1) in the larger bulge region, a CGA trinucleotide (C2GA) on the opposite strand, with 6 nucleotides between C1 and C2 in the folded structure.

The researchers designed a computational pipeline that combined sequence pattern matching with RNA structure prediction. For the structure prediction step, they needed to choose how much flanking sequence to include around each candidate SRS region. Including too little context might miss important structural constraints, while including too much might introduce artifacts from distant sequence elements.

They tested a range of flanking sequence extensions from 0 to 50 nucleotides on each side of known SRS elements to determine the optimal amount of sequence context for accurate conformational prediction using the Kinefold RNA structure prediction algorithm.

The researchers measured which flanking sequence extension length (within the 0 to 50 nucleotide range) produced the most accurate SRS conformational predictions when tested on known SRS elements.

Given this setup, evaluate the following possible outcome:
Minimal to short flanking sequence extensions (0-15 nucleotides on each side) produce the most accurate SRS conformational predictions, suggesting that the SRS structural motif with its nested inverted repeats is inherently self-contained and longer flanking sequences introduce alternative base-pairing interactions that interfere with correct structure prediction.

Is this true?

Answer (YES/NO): YES